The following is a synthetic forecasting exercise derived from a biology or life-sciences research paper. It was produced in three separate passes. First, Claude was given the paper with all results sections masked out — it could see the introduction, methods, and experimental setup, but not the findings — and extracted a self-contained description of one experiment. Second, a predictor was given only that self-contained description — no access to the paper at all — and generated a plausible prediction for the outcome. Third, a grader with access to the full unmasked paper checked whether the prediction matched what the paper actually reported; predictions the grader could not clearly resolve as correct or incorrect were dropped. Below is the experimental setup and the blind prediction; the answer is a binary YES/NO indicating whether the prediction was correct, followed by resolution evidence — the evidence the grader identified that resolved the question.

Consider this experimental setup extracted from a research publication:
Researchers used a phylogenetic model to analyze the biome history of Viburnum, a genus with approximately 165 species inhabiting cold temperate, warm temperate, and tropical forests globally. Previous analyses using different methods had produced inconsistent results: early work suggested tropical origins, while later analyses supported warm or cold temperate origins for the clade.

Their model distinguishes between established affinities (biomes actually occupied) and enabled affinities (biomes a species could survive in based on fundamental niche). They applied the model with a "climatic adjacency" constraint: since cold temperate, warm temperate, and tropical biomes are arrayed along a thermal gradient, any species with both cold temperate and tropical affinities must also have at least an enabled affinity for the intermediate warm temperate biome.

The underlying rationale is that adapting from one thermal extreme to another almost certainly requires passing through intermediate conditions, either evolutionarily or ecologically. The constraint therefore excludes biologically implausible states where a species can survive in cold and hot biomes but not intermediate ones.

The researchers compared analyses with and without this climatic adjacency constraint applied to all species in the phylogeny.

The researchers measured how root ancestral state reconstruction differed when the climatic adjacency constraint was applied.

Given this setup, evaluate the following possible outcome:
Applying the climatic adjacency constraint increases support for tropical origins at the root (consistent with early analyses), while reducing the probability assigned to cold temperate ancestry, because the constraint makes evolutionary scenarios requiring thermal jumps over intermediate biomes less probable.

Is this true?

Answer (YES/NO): NO